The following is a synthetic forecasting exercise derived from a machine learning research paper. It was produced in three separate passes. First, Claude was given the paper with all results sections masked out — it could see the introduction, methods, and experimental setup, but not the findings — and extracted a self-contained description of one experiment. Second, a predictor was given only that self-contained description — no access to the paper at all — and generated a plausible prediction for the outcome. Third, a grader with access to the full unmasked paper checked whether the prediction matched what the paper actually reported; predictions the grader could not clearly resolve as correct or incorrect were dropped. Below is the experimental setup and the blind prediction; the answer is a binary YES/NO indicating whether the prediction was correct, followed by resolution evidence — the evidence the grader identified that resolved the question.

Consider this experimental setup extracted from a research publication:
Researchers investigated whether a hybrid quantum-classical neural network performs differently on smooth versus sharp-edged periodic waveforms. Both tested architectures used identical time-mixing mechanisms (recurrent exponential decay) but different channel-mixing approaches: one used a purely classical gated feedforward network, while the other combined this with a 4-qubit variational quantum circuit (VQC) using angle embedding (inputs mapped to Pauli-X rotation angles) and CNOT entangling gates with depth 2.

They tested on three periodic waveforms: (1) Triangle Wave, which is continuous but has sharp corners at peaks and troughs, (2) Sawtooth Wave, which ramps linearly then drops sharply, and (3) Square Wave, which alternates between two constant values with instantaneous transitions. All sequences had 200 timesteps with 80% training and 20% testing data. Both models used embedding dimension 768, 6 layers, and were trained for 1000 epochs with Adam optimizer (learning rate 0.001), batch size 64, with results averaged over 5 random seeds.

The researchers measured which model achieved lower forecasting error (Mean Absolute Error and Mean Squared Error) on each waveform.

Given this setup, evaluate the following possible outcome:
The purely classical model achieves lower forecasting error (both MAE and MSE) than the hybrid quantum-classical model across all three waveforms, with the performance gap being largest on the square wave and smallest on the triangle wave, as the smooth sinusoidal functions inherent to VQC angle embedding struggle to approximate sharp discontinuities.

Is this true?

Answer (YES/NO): NO